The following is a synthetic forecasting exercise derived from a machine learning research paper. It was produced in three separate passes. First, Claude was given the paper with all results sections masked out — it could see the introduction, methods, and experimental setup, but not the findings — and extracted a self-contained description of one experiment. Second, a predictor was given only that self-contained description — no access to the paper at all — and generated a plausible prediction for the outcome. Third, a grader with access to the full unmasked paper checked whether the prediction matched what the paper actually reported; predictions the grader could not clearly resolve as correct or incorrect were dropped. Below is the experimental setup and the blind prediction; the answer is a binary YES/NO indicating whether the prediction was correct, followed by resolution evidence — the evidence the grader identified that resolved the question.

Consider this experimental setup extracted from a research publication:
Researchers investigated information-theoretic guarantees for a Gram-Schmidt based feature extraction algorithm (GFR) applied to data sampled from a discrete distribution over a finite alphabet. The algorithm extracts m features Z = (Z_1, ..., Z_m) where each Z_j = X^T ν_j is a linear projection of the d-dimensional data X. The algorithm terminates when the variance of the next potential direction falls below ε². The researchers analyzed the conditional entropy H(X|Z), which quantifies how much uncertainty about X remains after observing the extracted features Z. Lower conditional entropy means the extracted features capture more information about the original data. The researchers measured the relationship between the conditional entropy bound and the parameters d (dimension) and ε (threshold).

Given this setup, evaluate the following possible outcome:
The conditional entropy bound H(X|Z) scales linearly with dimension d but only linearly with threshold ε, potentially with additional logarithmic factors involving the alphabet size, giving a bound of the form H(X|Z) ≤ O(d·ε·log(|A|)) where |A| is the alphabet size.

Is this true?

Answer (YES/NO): YES